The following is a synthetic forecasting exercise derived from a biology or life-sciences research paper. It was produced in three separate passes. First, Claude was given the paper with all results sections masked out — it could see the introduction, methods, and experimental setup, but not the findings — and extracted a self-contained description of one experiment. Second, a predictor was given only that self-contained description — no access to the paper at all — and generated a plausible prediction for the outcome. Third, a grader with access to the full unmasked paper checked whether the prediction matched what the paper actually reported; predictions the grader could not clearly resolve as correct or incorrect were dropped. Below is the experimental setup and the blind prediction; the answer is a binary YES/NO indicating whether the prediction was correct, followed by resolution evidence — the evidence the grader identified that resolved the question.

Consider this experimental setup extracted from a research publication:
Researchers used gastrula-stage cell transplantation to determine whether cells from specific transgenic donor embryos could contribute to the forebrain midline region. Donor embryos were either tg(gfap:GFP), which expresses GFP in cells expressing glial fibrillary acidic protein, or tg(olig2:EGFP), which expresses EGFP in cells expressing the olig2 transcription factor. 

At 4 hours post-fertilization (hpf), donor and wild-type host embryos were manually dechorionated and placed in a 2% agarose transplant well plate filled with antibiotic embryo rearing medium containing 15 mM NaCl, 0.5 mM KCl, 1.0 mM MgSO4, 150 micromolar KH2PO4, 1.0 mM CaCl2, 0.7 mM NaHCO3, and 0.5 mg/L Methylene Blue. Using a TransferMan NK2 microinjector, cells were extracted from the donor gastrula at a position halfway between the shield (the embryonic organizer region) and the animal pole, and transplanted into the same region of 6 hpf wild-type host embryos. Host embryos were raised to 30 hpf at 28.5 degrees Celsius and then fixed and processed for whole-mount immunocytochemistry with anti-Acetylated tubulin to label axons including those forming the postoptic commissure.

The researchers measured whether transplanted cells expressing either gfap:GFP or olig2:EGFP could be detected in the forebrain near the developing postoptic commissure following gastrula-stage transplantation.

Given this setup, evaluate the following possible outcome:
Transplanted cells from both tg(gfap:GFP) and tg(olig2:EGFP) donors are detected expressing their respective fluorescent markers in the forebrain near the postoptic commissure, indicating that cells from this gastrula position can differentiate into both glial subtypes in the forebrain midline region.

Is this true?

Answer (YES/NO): YES